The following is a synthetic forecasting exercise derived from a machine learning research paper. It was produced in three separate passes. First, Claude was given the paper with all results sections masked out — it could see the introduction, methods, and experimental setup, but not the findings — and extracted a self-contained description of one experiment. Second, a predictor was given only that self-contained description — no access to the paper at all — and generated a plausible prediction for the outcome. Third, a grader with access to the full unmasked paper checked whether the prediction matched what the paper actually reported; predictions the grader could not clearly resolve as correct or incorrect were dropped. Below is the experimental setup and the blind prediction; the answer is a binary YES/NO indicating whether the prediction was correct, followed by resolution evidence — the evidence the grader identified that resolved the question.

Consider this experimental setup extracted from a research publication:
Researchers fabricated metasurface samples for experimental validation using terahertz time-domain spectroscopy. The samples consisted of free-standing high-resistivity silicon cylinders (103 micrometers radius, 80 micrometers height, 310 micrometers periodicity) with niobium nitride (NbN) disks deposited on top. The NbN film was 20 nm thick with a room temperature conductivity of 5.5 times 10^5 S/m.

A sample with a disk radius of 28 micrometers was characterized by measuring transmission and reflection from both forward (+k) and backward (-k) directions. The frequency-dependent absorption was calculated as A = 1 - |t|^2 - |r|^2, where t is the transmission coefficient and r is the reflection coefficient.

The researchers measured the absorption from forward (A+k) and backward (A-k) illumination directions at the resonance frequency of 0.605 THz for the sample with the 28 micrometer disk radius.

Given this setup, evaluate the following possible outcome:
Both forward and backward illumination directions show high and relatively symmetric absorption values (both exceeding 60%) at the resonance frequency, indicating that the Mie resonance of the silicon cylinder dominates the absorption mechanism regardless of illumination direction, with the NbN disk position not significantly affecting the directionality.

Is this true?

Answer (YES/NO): NO